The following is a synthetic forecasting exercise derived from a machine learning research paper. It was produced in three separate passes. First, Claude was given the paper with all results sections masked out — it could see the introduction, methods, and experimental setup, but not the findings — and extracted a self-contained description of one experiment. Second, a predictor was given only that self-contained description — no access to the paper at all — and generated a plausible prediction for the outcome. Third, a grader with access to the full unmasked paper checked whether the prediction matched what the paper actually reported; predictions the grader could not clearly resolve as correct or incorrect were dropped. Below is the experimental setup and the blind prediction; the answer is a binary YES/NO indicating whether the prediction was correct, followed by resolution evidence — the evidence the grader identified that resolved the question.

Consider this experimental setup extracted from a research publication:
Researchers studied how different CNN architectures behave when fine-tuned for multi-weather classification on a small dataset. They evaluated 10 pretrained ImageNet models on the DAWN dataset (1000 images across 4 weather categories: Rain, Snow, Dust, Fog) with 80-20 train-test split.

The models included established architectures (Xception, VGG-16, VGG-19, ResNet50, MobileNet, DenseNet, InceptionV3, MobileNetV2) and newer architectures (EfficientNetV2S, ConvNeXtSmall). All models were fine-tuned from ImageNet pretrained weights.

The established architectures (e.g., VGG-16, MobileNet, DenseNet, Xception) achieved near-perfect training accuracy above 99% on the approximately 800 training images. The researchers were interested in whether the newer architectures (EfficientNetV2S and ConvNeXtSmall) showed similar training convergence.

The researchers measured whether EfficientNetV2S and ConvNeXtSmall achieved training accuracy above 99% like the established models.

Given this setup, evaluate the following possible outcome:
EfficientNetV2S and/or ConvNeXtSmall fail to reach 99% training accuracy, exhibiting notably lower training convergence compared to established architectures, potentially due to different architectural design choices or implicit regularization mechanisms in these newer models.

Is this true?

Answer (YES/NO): YES